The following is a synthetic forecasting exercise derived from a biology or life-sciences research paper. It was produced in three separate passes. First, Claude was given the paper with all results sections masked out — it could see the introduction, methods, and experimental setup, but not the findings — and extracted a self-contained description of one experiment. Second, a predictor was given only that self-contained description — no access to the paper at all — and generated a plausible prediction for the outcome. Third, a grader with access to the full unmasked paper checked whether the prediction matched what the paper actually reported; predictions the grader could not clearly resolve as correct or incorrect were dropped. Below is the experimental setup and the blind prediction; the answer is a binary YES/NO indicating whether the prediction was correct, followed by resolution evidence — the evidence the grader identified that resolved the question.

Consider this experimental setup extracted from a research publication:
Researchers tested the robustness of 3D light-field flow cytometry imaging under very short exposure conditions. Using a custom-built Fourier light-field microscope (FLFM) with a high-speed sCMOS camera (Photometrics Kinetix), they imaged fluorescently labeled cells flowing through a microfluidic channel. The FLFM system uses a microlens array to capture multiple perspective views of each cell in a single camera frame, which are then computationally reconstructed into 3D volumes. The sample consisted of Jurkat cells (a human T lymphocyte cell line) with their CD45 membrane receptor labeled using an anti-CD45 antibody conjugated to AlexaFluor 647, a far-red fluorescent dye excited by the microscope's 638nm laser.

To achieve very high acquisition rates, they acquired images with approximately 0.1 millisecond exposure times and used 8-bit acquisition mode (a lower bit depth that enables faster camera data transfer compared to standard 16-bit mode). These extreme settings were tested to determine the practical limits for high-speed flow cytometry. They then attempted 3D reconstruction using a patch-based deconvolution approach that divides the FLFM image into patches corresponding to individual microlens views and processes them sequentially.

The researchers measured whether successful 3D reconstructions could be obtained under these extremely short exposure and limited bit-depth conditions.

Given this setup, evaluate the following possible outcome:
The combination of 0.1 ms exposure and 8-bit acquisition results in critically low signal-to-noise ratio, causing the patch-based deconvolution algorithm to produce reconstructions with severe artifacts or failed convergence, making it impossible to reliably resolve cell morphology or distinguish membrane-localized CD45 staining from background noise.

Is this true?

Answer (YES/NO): NO